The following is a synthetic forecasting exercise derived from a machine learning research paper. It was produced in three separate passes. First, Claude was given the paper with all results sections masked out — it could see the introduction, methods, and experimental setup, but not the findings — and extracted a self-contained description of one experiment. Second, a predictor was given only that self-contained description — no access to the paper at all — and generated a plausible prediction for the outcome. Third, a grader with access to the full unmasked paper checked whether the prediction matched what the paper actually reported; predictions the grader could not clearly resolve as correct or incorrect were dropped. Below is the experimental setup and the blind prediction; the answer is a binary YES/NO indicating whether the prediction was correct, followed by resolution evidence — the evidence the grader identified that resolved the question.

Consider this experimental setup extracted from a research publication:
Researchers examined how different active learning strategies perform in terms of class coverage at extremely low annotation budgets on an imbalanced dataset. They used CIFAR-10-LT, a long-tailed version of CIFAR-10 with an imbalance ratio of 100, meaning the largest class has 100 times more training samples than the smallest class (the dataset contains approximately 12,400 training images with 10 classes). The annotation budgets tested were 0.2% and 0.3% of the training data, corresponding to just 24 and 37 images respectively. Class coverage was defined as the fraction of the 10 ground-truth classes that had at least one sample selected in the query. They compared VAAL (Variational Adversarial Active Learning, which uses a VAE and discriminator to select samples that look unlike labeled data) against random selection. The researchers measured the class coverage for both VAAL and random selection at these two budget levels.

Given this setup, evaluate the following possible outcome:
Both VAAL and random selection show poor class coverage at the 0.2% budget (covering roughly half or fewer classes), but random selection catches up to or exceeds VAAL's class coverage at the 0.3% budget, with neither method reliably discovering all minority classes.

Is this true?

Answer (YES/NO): NO